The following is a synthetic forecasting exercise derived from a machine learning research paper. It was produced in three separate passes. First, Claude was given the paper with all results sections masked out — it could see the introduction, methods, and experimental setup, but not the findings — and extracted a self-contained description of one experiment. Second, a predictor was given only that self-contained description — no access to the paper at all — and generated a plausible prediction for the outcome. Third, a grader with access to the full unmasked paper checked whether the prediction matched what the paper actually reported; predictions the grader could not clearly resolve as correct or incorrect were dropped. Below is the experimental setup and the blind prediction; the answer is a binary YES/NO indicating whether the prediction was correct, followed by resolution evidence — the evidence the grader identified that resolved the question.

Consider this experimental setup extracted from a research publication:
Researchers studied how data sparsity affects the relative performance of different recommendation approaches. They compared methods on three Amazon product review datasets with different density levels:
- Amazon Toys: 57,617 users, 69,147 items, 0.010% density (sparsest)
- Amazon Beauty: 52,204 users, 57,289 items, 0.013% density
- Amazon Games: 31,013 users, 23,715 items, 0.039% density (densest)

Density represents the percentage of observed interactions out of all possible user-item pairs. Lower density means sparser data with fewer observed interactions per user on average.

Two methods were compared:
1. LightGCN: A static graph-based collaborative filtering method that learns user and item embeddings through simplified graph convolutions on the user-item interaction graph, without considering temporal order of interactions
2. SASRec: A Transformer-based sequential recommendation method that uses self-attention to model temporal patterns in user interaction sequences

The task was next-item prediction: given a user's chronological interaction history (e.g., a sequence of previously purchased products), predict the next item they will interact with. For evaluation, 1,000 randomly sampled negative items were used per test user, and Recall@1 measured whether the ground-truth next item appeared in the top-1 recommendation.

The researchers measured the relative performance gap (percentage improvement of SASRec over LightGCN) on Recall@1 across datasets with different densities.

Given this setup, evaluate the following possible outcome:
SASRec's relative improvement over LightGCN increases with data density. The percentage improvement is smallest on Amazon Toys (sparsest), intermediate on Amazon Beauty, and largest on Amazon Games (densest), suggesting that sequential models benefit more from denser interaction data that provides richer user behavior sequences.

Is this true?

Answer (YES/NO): YES